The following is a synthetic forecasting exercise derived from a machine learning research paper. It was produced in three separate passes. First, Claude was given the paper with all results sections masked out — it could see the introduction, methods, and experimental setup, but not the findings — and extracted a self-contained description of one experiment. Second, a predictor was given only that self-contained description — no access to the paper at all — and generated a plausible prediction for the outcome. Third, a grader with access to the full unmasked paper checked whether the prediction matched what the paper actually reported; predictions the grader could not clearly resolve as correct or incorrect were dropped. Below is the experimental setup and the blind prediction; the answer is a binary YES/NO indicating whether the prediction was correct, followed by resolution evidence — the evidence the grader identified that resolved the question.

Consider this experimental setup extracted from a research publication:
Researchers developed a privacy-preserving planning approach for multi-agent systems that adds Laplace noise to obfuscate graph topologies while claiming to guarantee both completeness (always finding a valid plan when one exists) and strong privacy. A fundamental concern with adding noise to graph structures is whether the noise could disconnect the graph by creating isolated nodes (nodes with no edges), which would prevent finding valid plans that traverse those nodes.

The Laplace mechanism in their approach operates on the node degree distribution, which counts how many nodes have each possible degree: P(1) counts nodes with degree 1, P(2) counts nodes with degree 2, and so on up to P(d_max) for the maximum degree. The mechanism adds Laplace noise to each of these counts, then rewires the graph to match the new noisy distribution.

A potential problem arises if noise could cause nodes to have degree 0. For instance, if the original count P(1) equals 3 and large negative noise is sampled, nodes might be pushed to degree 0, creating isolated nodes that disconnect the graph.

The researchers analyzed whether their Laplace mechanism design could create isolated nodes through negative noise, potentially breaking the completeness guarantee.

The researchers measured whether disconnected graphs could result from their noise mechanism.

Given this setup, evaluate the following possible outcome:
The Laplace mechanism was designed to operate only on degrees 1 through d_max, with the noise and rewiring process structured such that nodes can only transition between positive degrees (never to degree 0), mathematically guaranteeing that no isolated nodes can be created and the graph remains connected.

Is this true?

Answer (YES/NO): YES